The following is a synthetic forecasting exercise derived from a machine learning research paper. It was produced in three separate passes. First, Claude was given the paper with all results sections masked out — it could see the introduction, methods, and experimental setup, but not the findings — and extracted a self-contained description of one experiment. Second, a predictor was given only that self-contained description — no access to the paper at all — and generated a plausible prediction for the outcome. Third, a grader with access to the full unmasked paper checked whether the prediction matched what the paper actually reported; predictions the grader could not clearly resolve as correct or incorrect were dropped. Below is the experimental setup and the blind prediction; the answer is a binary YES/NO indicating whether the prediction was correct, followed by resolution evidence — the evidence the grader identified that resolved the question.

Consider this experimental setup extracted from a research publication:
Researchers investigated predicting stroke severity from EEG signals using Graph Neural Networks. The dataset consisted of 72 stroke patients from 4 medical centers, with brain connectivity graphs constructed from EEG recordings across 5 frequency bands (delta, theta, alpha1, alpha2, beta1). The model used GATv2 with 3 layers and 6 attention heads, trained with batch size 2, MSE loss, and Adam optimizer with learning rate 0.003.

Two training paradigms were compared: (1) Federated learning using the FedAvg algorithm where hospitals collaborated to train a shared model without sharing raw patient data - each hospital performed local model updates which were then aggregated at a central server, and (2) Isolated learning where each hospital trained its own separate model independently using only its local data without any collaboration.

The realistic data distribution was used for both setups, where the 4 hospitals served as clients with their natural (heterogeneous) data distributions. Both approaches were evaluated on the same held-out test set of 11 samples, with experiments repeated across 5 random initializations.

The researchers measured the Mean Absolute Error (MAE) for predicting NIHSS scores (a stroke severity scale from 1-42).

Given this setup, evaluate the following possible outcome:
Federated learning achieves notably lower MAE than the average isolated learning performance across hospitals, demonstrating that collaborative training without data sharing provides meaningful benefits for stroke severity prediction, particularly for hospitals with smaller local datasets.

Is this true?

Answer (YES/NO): YES